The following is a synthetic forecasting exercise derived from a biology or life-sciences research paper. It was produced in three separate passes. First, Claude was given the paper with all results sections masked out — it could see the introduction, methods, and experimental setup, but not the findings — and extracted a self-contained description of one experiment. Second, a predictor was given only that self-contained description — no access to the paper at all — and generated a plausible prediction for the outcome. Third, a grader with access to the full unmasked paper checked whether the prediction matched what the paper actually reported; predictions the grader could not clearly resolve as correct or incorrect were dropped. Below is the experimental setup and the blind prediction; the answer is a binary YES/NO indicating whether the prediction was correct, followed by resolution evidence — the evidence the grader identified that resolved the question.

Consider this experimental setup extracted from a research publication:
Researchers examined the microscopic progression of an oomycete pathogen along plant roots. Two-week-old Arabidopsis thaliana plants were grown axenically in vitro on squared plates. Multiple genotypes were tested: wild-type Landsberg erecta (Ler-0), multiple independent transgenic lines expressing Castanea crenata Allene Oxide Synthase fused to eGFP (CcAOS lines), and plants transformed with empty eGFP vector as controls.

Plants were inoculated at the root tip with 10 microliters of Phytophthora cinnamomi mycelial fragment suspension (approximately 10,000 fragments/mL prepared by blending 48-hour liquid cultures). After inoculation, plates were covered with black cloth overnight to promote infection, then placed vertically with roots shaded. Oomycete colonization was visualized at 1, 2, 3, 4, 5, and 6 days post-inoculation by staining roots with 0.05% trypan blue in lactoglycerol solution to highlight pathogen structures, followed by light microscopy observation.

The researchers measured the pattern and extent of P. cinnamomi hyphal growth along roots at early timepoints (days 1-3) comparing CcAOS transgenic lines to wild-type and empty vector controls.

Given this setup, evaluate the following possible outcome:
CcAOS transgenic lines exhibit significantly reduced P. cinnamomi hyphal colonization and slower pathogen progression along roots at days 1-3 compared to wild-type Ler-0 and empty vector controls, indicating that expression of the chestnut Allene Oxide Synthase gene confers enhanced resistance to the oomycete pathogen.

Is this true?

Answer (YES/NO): NO